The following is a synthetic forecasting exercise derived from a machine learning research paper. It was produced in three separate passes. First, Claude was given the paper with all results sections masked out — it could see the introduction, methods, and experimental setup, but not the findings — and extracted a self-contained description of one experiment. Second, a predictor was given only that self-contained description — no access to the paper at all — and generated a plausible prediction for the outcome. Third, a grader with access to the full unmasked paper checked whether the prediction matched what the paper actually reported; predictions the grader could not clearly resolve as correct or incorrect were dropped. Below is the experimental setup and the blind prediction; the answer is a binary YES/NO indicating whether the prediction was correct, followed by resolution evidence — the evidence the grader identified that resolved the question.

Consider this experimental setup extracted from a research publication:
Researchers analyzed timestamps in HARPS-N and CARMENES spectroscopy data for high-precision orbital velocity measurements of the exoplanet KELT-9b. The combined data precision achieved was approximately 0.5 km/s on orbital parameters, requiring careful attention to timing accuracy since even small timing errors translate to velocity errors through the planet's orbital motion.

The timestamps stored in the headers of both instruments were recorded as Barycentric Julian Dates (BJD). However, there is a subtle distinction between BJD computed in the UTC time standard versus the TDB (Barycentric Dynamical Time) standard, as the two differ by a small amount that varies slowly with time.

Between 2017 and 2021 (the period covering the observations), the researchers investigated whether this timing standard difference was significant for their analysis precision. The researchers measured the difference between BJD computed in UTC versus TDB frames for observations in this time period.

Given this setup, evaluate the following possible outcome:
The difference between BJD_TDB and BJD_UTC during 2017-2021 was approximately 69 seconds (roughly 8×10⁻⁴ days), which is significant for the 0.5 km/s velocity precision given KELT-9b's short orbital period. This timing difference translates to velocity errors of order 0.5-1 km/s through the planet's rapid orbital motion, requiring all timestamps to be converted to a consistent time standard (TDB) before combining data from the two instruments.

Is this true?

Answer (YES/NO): NO